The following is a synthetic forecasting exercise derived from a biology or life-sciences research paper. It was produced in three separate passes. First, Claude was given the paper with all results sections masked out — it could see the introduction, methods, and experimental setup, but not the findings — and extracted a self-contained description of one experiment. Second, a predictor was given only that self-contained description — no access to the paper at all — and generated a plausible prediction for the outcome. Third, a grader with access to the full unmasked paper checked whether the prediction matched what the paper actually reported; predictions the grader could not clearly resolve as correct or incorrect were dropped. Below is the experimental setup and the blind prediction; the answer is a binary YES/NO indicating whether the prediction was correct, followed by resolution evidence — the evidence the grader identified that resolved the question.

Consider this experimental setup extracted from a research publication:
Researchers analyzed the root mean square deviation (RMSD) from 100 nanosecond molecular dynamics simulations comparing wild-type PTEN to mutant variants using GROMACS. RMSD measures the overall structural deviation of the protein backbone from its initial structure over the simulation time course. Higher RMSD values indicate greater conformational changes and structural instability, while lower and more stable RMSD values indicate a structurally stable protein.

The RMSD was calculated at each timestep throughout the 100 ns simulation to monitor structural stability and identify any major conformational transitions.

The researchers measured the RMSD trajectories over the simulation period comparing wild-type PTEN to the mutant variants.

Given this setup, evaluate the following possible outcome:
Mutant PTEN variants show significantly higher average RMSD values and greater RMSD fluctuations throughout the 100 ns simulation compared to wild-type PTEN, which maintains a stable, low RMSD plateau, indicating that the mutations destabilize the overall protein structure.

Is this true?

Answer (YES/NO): NO